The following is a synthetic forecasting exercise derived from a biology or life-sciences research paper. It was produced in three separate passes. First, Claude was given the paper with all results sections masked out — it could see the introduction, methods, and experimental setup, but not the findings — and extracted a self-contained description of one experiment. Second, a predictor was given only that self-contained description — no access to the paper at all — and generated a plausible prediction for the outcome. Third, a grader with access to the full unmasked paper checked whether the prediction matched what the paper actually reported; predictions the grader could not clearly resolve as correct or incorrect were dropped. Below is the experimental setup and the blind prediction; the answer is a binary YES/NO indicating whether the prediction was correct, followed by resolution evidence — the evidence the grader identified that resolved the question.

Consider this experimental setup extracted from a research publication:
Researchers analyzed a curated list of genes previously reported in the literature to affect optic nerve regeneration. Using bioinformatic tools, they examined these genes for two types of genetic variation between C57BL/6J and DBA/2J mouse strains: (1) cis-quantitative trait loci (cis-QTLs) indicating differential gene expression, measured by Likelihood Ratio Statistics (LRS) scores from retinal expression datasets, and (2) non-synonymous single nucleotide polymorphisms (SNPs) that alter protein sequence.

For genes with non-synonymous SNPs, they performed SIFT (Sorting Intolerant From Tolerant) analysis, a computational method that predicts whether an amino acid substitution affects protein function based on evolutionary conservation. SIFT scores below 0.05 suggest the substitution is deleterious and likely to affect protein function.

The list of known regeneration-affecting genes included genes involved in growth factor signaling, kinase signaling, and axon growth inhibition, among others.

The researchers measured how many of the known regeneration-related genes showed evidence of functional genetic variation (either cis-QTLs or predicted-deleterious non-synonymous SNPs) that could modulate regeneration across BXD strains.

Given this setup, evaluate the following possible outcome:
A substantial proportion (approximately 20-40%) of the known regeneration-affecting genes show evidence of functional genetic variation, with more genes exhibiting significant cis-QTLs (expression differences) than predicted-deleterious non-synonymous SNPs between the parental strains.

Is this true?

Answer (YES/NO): NO